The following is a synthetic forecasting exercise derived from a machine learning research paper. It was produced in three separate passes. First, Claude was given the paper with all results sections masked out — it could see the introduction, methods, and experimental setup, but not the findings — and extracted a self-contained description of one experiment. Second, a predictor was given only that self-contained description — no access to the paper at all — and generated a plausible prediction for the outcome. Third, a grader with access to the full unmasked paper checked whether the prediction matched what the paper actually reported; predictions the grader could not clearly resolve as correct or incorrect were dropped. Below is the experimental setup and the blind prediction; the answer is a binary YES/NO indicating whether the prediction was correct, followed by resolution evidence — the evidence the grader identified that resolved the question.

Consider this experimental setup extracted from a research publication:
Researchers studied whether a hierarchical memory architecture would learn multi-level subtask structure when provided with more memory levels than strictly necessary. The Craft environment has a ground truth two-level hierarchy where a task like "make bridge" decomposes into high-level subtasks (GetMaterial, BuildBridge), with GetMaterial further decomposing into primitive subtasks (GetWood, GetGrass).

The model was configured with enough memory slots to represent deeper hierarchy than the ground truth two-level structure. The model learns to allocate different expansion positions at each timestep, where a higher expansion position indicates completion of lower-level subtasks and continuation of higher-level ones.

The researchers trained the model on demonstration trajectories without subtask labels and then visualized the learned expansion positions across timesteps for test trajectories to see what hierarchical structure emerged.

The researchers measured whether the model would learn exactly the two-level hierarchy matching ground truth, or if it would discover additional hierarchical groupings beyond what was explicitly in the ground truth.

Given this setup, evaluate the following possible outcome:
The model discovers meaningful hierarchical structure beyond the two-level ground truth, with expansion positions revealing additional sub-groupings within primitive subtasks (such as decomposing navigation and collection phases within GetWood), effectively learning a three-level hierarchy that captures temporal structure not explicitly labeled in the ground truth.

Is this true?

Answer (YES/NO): NO